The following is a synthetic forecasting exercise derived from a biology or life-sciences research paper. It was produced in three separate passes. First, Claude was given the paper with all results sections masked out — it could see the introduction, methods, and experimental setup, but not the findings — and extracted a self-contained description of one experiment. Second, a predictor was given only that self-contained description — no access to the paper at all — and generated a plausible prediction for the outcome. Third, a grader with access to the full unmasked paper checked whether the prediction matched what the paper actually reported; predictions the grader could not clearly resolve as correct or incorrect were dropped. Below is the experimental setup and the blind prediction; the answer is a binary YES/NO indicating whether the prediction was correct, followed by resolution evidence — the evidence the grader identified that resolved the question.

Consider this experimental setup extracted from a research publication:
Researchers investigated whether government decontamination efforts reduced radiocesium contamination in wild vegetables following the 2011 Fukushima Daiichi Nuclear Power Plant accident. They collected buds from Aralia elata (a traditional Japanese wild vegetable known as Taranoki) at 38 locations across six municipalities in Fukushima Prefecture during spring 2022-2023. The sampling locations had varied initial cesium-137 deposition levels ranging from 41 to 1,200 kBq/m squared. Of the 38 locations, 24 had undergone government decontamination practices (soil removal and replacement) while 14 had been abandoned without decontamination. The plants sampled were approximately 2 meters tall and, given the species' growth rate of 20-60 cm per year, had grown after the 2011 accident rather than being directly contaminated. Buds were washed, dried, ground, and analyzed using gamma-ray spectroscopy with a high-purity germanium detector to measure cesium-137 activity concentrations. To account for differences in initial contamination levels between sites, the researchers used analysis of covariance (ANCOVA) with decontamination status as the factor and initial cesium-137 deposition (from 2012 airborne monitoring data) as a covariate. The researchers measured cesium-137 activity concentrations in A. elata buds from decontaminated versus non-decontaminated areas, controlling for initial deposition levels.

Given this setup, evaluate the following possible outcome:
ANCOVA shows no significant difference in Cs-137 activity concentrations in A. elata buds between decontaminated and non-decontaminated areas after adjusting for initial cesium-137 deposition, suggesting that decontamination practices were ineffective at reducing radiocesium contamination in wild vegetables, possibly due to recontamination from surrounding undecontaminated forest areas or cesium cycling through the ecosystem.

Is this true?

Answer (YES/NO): YES